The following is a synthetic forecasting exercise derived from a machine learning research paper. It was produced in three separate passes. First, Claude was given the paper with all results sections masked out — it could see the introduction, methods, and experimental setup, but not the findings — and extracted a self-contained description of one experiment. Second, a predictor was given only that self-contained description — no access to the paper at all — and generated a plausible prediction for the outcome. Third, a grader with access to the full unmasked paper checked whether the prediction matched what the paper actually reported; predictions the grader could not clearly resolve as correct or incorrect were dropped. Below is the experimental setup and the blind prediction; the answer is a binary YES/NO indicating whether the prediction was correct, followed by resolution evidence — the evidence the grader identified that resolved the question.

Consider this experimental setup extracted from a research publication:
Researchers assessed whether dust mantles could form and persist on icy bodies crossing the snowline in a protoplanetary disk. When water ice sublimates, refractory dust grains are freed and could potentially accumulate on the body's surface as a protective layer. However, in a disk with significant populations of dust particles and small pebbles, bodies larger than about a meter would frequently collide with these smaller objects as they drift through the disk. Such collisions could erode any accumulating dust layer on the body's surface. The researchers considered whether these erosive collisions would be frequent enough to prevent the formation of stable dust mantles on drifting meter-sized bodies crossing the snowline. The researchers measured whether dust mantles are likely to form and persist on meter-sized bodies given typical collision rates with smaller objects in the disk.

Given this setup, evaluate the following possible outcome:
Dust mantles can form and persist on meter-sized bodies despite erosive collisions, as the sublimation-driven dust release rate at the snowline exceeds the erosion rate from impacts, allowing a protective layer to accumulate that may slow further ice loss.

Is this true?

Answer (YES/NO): NO